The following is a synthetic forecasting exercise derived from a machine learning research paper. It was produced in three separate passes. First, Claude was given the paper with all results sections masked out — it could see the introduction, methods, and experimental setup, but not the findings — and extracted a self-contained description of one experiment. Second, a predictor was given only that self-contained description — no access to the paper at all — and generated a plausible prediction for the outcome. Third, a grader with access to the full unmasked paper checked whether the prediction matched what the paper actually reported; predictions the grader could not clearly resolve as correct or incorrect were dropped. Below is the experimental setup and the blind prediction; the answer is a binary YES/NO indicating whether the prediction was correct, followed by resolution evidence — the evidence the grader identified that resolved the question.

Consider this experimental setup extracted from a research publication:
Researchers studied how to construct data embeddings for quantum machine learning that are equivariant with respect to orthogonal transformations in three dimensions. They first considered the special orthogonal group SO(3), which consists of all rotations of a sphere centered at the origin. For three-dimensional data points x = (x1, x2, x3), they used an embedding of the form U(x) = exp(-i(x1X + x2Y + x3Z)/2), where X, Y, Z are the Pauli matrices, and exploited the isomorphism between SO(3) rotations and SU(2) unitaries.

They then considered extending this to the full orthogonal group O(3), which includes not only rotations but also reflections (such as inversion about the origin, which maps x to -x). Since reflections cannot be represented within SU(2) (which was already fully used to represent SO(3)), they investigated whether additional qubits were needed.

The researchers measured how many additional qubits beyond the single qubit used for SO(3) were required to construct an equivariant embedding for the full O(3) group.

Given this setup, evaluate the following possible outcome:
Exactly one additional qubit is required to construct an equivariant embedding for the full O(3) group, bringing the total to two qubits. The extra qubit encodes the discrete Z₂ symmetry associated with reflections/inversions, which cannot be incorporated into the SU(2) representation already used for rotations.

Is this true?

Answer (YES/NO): YES